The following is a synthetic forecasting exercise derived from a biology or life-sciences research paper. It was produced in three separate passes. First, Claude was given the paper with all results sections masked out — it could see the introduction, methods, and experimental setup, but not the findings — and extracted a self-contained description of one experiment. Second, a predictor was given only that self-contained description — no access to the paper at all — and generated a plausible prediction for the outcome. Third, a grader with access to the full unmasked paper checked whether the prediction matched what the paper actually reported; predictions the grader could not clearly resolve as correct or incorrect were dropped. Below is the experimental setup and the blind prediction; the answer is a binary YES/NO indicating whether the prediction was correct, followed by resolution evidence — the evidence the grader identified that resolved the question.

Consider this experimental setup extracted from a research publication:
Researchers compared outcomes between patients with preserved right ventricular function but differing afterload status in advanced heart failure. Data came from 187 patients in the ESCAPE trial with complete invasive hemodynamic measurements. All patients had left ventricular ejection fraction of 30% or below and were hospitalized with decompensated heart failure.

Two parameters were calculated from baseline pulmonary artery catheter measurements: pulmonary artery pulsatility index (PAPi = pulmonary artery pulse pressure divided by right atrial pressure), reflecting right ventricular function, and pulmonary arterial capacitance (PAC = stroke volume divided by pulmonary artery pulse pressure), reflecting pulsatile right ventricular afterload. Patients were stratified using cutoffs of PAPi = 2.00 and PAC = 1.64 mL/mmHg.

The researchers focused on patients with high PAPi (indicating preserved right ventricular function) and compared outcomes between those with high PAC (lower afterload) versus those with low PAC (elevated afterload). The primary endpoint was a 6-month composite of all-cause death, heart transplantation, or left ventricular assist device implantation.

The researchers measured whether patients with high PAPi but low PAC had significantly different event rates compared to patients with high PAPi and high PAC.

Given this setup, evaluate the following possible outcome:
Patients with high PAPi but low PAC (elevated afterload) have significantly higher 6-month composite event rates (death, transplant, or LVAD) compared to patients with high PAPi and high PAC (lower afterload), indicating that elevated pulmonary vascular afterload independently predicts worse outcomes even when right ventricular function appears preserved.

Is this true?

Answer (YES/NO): YES